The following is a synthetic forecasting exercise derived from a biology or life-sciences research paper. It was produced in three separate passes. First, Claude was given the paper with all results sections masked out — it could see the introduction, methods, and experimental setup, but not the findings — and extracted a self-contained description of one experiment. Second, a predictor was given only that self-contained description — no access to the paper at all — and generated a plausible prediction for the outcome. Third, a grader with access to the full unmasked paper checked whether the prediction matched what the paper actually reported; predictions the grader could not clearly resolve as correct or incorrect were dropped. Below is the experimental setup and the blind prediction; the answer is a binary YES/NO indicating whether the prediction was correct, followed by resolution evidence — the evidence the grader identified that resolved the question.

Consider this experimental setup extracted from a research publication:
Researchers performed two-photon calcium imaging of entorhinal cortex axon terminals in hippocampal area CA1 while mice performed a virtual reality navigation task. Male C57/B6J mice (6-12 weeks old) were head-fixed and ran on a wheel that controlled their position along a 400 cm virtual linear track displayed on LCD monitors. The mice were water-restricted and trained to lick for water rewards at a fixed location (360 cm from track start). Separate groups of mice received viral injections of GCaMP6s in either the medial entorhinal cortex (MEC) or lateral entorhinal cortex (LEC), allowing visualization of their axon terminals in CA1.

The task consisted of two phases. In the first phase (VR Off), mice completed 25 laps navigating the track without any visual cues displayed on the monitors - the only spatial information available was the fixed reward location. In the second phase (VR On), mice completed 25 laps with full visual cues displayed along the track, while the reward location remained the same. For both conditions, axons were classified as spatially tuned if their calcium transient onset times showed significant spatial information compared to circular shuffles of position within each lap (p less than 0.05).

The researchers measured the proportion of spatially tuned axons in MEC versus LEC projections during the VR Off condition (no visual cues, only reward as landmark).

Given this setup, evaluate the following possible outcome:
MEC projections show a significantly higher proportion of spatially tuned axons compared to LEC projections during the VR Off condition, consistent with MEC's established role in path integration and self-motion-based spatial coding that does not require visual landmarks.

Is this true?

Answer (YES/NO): NO